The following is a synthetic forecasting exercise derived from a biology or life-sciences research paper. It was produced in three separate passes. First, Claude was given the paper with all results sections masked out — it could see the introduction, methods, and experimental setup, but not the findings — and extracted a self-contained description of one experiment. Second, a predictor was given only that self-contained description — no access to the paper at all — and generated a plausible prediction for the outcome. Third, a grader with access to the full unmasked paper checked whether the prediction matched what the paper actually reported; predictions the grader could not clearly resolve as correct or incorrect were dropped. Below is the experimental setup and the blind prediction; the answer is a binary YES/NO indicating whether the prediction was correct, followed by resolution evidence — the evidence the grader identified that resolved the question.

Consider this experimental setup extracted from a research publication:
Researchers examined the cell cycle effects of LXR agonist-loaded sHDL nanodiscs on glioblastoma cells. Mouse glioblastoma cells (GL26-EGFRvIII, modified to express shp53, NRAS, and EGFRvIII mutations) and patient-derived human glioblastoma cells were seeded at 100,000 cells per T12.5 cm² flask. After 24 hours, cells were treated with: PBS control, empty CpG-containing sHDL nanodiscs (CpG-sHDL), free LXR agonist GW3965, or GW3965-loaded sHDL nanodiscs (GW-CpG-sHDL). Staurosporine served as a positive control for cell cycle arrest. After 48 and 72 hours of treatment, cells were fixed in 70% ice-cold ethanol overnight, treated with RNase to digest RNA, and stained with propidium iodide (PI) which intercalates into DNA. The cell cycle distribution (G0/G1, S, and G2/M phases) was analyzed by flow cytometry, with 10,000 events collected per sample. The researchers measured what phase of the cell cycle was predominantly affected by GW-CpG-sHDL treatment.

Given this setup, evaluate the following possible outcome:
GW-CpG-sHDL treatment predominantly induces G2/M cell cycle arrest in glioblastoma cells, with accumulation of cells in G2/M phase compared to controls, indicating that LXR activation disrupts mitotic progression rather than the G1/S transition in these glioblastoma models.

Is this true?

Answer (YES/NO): NO